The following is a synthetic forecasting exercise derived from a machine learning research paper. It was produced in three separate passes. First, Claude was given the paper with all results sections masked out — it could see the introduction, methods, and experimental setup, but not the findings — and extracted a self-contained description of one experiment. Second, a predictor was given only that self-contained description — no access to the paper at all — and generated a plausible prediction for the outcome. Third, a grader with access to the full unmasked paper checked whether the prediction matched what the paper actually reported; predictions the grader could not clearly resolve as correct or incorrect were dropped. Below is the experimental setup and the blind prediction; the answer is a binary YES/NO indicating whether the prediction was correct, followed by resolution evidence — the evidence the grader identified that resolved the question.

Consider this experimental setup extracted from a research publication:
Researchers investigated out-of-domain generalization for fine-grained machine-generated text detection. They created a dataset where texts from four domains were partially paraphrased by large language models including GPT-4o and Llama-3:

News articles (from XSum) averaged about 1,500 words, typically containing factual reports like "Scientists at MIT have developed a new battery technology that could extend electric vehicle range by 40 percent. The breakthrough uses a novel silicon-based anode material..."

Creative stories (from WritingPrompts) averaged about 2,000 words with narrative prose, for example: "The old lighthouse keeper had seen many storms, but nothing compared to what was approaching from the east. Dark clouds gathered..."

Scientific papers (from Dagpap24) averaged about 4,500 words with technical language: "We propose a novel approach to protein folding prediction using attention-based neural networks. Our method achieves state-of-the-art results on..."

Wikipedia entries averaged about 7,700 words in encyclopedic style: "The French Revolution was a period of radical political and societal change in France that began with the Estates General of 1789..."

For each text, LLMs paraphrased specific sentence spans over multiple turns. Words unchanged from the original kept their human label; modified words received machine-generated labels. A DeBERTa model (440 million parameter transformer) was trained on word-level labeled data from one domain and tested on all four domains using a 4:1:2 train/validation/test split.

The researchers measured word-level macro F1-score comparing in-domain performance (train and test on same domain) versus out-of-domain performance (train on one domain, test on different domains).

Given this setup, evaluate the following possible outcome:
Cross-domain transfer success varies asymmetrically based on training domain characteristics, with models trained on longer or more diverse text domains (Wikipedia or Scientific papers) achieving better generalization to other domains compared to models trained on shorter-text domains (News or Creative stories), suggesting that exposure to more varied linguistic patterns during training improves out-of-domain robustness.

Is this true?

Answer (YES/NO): YES